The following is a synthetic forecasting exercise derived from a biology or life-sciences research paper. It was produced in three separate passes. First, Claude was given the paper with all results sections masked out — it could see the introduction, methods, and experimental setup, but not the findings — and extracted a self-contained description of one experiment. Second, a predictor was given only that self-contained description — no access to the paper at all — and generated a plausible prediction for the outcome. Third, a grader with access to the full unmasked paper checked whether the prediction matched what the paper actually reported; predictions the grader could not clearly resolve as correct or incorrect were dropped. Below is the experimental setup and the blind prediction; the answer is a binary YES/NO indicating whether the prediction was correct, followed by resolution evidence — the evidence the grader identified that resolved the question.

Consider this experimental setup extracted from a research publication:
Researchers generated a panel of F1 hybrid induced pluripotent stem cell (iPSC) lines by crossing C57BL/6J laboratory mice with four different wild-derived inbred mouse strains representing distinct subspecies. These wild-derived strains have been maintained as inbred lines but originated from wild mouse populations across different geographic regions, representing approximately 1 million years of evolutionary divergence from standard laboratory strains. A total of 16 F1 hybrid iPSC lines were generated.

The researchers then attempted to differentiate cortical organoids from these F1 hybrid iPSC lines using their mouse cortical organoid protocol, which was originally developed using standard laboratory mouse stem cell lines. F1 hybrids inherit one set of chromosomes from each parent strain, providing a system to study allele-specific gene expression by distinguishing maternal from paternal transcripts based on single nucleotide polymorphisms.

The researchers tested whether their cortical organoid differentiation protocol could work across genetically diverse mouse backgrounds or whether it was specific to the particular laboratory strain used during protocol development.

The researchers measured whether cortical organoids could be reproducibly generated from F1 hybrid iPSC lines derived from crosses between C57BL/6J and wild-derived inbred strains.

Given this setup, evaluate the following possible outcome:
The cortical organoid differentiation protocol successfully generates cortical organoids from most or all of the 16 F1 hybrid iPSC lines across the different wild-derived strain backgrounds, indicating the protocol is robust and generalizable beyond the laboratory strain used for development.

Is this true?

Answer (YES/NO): YES